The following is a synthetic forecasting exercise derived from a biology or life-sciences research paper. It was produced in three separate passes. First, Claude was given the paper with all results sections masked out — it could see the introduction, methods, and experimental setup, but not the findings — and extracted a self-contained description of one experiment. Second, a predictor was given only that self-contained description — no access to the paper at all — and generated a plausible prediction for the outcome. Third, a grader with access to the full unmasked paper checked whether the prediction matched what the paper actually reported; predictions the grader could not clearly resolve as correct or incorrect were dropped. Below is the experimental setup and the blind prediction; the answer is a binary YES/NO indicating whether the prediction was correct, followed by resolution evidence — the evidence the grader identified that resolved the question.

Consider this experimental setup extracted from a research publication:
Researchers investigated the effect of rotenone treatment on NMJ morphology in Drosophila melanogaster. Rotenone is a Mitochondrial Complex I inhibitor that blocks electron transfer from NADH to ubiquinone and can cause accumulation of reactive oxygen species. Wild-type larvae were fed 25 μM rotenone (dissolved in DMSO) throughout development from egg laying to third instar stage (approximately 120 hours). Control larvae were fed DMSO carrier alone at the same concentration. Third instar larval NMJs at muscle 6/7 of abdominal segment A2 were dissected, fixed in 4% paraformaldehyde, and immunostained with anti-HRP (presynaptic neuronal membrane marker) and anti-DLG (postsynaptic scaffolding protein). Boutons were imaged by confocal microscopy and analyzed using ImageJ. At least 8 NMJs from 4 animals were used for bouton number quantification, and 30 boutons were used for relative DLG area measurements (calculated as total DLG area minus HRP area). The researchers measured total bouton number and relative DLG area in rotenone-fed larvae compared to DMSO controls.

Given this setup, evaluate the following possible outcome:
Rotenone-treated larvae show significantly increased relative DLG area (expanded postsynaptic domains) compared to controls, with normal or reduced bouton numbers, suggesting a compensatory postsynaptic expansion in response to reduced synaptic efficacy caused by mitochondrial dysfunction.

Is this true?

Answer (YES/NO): NO